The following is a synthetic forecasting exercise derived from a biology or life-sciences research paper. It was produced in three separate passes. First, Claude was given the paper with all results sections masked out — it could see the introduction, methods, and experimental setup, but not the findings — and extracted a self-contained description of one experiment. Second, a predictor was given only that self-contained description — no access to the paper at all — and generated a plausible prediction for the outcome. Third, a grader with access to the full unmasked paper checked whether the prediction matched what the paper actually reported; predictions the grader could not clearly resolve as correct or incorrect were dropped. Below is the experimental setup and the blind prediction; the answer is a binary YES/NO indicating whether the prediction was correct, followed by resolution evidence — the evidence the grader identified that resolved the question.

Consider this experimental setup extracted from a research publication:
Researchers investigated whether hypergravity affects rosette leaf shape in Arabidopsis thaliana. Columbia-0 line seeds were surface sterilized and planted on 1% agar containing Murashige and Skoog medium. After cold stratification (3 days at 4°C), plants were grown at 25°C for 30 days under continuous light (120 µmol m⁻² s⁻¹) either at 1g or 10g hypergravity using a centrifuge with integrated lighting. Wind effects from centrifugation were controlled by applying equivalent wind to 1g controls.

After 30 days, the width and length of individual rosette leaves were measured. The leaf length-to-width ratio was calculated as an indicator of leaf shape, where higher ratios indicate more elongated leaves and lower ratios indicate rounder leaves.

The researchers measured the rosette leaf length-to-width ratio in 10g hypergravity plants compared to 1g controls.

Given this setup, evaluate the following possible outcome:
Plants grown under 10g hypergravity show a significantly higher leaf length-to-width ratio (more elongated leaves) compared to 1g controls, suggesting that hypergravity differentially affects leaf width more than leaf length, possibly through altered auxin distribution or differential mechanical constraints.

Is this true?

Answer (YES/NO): NO